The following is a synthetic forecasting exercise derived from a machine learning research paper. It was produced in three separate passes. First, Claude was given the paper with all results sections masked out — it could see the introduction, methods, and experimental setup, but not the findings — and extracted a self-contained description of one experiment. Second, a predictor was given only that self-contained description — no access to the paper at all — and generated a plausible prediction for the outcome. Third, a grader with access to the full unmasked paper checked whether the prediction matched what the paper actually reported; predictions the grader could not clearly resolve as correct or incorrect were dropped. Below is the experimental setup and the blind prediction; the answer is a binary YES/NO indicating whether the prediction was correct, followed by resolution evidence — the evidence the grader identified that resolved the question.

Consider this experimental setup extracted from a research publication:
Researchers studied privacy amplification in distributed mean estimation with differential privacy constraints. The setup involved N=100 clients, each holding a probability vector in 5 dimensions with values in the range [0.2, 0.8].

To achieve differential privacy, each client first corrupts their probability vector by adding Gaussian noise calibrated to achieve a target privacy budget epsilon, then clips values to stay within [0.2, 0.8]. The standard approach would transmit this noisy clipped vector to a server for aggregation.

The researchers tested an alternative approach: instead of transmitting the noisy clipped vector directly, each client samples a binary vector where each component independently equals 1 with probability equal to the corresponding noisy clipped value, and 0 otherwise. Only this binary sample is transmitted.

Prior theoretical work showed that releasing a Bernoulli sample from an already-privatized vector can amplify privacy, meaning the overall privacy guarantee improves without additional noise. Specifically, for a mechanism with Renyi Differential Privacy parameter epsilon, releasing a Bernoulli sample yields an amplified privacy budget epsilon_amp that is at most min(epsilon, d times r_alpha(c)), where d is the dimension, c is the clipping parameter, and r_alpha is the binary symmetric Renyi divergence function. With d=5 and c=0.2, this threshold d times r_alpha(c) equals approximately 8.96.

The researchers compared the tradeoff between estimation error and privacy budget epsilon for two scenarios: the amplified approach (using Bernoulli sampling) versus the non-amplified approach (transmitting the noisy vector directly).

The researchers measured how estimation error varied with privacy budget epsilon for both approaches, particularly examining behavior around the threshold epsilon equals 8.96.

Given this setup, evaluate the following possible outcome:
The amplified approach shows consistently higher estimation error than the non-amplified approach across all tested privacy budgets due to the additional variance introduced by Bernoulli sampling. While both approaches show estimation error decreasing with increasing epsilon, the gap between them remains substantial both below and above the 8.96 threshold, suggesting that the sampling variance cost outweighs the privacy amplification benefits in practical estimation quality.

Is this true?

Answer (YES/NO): NO